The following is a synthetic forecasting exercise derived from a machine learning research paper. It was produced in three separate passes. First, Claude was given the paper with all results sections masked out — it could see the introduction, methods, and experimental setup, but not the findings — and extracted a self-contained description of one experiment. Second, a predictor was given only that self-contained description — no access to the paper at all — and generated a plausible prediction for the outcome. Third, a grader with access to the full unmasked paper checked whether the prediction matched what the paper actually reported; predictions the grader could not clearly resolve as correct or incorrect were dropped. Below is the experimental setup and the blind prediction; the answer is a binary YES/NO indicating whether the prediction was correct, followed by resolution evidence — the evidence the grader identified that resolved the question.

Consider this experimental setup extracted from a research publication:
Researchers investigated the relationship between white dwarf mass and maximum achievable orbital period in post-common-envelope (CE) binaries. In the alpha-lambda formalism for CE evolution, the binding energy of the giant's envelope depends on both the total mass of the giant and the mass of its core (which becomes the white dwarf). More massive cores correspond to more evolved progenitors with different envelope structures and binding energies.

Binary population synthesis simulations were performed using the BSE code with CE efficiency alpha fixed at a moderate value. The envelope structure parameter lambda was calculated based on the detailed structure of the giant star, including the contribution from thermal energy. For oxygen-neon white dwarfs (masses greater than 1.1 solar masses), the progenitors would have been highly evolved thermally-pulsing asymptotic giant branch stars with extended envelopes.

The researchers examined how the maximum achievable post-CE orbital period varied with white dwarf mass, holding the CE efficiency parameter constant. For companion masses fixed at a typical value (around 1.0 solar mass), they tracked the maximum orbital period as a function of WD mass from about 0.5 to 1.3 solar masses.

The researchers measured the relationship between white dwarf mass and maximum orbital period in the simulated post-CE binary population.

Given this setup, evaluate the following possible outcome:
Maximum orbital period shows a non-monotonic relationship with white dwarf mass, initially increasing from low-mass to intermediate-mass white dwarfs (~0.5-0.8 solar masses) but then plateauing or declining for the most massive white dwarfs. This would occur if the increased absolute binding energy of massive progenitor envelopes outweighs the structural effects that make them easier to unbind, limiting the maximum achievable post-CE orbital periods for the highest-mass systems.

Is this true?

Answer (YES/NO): NO